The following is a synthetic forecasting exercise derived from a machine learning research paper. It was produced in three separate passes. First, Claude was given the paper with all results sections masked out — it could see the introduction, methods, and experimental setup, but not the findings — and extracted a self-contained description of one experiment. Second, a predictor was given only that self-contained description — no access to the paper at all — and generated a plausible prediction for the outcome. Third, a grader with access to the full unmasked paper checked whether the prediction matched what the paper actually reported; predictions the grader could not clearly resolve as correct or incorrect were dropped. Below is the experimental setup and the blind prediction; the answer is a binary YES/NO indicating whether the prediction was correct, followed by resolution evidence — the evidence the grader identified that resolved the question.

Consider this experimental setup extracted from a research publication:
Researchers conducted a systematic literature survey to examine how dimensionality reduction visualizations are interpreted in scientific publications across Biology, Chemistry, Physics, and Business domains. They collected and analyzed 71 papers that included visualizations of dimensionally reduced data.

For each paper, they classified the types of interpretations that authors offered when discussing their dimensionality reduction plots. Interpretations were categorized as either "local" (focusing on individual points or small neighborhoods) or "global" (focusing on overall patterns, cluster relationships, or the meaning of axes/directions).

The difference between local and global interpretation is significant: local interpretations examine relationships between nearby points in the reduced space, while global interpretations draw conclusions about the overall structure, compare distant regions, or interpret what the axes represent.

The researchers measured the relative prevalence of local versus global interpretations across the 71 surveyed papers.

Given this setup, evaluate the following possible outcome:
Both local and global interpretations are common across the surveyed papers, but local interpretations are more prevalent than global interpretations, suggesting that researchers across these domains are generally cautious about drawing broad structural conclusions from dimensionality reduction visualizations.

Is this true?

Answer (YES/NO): NO